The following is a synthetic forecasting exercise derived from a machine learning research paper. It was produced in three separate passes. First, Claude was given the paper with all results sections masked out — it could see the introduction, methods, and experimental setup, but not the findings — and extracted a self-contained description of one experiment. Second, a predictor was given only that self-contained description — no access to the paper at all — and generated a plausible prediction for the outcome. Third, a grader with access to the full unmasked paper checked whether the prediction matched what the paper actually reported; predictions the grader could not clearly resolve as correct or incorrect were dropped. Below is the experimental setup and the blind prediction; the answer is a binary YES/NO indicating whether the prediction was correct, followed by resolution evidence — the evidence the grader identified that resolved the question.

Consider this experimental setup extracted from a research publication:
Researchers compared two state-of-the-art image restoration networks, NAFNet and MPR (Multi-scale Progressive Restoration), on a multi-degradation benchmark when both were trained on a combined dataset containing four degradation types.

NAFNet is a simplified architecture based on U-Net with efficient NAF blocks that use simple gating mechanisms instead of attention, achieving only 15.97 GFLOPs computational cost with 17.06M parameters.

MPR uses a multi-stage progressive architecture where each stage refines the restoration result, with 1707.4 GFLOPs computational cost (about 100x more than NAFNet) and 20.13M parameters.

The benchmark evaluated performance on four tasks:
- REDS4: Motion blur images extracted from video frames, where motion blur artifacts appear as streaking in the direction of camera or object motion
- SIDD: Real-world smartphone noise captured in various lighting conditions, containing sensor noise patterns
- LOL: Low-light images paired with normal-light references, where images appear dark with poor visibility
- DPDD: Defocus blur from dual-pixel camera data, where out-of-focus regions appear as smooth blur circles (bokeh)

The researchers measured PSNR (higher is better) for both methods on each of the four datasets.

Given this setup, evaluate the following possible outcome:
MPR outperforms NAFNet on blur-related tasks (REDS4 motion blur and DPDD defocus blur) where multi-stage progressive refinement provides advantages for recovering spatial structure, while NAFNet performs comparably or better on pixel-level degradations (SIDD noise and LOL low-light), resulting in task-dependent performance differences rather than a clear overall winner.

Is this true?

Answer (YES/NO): NO